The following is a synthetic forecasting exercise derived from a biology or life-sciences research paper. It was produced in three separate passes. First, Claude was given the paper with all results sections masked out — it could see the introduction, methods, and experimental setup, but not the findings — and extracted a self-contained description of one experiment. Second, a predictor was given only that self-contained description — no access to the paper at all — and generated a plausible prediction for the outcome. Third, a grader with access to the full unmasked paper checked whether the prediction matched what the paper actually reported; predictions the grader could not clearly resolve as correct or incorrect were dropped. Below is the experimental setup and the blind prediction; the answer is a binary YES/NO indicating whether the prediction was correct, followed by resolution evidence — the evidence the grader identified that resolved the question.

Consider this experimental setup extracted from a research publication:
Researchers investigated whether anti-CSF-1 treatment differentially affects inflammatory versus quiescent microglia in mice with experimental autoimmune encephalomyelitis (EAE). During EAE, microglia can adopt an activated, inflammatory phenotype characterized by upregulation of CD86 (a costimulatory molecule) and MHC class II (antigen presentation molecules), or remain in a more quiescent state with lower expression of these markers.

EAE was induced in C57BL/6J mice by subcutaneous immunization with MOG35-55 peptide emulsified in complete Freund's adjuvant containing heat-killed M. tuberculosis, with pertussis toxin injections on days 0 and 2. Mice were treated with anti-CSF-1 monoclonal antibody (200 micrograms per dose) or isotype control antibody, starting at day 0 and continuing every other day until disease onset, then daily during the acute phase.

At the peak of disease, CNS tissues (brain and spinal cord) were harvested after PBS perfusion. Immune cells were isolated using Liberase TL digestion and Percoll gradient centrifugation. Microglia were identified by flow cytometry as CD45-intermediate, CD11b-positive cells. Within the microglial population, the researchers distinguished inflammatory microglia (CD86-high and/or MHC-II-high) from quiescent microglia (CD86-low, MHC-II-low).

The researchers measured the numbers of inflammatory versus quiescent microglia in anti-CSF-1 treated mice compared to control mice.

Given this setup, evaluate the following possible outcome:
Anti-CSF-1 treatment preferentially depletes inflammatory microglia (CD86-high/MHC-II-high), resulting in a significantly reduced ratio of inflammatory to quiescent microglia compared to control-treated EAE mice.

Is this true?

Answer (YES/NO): YES